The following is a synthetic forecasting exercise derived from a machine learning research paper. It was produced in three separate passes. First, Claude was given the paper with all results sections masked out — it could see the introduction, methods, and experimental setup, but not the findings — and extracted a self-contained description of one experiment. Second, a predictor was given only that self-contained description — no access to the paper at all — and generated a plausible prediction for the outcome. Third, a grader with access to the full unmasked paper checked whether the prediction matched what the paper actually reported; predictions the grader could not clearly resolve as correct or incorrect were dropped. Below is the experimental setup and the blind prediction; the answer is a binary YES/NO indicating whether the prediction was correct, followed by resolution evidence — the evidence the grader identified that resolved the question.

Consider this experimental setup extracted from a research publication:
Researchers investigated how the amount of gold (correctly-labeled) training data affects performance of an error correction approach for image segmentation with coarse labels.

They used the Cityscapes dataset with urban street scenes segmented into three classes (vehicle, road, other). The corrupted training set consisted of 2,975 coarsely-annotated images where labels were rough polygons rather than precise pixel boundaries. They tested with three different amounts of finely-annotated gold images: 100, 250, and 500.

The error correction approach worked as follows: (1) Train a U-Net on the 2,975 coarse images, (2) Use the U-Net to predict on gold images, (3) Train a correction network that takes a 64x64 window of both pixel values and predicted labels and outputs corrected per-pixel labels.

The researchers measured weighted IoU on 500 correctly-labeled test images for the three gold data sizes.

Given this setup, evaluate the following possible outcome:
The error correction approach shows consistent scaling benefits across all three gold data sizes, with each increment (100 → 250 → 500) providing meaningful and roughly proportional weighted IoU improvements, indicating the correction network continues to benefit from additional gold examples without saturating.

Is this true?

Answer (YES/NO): NO